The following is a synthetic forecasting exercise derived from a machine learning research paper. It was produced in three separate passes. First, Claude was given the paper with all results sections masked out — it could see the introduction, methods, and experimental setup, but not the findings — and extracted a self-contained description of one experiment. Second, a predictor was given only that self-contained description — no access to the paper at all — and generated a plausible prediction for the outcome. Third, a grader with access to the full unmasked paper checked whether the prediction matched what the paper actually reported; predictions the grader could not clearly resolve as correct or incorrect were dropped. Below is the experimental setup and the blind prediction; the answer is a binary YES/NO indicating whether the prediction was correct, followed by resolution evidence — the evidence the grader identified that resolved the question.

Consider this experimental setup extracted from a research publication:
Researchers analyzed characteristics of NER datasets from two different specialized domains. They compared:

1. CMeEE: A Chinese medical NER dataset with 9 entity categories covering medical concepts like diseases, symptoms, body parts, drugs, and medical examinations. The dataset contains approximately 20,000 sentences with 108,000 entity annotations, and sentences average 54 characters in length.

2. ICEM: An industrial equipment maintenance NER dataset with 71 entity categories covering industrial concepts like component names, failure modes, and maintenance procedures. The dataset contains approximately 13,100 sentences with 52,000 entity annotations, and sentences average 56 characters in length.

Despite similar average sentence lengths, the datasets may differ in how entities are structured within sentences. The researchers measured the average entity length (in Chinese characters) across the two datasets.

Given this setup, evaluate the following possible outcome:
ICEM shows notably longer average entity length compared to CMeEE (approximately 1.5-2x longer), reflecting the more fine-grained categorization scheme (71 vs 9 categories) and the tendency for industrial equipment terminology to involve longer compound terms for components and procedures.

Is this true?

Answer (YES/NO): NO